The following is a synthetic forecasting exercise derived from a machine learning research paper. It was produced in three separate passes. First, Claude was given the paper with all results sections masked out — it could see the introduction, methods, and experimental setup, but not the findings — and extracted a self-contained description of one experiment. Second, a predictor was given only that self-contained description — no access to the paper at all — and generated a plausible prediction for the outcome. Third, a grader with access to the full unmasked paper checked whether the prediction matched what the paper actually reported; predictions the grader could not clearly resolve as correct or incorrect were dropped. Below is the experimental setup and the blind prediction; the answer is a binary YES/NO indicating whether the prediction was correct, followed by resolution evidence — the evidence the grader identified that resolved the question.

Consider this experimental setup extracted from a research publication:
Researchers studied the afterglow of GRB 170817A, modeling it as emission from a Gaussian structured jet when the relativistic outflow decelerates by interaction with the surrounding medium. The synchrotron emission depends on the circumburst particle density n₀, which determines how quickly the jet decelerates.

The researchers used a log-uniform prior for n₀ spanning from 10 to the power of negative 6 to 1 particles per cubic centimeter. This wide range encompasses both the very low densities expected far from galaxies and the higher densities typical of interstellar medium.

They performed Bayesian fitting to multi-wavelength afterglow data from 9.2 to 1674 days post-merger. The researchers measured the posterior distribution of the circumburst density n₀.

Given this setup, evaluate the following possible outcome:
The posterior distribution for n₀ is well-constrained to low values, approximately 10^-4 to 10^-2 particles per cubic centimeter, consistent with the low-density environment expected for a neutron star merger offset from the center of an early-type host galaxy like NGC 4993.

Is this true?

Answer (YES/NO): NO